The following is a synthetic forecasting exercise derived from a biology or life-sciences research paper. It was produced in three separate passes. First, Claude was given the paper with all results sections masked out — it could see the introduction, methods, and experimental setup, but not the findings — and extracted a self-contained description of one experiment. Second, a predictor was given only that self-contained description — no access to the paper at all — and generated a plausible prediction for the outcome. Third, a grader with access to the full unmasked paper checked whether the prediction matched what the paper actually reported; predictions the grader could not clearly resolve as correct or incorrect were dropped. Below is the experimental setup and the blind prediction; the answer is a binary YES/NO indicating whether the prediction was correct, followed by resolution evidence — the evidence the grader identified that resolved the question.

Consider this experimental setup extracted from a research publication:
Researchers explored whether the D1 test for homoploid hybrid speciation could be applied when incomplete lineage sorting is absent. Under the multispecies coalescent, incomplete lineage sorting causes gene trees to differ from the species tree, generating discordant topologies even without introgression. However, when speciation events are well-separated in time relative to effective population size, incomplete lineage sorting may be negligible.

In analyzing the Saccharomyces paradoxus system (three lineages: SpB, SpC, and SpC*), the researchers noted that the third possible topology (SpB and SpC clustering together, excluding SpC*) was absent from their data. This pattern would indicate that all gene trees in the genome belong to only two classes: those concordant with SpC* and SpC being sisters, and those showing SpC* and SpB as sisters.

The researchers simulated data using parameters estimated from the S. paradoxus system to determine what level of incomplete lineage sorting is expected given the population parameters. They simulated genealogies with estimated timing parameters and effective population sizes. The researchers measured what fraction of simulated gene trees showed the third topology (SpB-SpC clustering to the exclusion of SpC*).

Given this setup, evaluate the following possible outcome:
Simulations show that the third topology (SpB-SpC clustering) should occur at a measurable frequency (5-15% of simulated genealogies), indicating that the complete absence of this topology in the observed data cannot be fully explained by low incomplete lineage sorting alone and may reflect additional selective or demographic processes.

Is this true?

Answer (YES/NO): NO